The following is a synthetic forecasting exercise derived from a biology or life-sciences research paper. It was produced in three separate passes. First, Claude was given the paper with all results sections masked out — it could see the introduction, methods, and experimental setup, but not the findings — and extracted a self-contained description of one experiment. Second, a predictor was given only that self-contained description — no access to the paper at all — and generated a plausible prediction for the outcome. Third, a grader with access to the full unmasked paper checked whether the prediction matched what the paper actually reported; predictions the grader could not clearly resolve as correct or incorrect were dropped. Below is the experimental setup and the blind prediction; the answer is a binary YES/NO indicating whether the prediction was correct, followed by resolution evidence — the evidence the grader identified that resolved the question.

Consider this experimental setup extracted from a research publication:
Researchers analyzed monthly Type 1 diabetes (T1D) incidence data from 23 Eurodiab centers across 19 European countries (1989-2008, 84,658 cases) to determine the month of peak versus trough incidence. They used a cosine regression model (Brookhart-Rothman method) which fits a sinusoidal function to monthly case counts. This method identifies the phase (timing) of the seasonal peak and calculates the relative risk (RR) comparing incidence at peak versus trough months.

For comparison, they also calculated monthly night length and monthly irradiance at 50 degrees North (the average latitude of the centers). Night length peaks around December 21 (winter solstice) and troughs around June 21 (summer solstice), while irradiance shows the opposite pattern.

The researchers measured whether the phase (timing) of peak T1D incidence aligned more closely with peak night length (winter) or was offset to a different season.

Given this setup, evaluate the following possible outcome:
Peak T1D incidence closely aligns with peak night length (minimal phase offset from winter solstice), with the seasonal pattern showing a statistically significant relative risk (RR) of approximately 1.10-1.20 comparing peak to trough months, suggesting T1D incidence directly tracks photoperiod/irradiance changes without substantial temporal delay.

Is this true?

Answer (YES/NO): NO